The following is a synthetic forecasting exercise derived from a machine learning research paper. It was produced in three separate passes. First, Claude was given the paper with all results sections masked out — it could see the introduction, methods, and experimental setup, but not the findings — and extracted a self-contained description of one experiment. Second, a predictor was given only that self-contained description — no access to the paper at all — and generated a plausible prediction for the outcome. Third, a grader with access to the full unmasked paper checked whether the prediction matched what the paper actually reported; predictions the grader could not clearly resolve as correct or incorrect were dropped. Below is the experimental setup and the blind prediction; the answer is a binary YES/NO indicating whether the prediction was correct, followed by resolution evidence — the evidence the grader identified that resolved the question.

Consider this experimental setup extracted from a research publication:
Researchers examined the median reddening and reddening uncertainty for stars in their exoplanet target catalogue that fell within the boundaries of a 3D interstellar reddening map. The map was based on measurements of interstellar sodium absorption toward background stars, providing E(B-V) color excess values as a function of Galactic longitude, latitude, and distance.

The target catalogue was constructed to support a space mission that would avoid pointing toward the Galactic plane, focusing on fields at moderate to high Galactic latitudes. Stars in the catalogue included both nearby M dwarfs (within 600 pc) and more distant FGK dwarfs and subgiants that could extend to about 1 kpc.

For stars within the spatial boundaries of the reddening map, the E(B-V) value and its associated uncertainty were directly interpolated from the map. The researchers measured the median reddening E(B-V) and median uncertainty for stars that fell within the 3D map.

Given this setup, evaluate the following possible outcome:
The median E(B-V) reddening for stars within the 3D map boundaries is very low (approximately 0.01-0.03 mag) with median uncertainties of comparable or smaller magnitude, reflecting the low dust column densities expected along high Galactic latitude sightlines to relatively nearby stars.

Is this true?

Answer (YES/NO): NO